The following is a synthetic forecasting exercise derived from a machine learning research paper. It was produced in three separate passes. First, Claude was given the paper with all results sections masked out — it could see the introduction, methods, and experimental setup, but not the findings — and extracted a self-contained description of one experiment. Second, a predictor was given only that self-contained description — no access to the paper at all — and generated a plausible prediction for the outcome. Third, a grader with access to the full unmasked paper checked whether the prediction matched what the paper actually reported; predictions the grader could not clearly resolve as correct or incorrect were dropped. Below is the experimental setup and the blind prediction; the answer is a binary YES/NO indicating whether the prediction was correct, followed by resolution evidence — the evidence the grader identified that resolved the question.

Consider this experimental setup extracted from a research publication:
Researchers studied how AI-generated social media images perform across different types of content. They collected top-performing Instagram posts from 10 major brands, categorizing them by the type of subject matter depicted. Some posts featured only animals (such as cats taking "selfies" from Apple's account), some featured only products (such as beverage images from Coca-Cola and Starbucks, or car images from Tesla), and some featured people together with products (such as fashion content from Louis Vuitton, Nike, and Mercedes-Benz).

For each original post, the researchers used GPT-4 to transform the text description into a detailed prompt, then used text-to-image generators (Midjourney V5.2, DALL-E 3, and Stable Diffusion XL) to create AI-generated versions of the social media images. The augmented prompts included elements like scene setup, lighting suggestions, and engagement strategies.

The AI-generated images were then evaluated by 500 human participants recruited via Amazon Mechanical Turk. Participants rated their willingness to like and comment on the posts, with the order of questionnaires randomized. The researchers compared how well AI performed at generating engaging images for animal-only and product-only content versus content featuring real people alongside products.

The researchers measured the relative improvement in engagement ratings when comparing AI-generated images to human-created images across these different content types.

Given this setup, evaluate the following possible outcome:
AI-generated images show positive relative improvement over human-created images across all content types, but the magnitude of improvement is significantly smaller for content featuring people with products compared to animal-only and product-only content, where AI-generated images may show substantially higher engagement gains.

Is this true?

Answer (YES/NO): NO